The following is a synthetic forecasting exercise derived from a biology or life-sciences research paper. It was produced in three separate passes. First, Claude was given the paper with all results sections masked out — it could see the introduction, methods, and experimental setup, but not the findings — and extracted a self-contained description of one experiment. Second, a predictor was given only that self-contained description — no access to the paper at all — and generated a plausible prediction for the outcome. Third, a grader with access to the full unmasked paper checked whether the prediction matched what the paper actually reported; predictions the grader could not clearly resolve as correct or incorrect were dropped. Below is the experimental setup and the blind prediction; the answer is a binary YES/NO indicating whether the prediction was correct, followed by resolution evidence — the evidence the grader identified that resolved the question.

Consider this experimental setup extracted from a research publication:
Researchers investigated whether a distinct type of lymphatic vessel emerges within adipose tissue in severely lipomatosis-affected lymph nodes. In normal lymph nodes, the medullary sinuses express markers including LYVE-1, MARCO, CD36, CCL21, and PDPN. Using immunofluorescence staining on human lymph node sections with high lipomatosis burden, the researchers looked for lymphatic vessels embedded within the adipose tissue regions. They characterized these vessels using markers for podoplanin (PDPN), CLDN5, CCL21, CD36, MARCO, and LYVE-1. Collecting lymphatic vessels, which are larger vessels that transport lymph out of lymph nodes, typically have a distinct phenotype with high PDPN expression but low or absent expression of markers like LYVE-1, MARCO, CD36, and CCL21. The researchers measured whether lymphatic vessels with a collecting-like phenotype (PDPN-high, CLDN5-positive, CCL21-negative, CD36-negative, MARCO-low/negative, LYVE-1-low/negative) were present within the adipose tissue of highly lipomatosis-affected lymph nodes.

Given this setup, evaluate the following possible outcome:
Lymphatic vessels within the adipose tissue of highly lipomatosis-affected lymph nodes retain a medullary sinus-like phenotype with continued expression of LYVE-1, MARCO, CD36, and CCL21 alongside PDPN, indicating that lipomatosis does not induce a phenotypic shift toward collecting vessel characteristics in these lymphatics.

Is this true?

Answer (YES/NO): NO